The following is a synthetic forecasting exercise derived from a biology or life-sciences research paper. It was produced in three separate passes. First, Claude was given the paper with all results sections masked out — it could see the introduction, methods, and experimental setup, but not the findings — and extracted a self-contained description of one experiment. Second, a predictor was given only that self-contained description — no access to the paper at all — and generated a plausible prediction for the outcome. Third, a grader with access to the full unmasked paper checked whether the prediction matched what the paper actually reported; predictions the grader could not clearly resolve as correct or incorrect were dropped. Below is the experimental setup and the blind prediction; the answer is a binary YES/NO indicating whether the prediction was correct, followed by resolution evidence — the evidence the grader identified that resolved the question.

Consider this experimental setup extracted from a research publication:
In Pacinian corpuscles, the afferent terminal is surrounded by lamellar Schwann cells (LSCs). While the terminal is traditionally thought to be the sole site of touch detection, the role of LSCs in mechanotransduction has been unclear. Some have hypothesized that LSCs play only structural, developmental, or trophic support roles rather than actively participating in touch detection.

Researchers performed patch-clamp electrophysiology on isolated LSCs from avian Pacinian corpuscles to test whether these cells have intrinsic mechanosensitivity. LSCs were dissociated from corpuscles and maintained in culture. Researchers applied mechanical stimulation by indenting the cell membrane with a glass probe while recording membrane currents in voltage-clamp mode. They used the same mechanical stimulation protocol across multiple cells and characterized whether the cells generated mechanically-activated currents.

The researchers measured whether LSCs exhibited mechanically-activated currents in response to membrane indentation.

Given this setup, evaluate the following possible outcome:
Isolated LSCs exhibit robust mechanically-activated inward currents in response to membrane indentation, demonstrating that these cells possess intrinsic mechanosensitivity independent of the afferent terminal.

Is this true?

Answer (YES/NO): YES